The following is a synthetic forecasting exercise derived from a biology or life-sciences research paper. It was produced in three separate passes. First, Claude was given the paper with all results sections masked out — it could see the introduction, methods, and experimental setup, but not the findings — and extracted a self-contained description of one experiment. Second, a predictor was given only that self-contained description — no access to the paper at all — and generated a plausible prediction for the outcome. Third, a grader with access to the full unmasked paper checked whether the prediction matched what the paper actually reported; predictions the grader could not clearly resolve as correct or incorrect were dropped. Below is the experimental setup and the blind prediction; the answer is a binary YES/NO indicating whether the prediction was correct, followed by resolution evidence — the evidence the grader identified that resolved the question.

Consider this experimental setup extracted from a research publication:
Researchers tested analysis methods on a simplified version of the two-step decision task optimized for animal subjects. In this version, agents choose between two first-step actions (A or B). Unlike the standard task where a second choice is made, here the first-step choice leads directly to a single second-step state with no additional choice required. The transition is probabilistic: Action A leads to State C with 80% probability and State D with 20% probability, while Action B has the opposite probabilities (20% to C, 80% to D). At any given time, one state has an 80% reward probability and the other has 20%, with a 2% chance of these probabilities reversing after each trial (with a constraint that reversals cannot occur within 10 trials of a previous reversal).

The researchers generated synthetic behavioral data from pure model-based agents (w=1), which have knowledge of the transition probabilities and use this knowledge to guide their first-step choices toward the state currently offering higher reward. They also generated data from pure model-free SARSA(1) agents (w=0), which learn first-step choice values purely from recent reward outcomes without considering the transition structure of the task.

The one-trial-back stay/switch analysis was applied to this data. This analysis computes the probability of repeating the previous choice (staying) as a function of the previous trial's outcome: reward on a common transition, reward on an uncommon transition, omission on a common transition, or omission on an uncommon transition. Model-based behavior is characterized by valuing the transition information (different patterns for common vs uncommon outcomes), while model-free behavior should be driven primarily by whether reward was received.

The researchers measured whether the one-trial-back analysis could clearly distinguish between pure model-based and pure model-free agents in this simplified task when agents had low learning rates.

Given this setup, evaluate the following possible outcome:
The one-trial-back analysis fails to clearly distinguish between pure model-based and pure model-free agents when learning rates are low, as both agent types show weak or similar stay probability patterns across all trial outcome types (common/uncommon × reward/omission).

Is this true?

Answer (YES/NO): NO